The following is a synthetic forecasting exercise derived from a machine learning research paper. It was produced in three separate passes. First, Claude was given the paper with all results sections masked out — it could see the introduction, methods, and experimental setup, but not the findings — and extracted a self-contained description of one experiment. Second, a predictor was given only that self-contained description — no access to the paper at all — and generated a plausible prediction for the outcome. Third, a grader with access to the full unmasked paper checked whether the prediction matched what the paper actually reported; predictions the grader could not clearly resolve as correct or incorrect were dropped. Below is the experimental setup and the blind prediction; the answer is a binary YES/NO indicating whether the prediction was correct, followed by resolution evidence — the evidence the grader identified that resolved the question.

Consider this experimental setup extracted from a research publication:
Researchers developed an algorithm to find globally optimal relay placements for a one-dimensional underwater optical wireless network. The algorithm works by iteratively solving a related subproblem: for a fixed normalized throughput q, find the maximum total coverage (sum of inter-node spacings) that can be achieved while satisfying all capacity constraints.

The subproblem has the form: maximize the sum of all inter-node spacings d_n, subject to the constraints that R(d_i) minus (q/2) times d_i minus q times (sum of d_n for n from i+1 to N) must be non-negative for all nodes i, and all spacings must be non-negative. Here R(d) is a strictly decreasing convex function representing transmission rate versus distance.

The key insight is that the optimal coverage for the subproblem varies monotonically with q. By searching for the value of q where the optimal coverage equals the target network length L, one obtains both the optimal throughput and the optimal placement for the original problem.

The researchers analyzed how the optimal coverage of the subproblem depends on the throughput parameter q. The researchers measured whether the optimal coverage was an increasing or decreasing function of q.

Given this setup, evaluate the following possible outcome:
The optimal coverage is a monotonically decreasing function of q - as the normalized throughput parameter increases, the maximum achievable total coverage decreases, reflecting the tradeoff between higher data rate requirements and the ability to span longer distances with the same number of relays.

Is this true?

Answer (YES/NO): YES